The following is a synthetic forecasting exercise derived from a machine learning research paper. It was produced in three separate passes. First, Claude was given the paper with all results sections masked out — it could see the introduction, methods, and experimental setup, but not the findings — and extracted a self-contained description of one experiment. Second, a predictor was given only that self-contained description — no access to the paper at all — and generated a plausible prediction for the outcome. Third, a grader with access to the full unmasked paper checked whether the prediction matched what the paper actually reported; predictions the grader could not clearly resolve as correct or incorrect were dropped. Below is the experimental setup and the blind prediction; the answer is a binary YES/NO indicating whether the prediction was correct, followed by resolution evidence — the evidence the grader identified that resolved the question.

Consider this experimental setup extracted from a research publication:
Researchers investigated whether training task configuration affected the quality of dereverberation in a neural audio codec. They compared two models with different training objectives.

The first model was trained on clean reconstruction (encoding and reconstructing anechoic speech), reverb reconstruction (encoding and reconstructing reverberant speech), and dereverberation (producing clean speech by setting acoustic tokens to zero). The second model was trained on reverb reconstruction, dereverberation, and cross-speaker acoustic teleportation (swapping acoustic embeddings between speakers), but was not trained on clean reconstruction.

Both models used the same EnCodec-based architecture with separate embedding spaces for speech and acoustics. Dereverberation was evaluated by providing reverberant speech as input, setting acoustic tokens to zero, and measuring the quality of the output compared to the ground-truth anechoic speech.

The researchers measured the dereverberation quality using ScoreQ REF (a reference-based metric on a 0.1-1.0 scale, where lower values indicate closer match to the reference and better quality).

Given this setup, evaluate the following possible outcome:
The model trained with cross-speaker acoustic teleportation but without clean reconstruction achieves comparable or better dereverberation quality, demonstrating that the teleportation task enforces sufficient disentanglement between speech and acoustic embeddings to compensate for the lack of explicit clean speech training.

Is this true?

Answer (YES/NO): NO